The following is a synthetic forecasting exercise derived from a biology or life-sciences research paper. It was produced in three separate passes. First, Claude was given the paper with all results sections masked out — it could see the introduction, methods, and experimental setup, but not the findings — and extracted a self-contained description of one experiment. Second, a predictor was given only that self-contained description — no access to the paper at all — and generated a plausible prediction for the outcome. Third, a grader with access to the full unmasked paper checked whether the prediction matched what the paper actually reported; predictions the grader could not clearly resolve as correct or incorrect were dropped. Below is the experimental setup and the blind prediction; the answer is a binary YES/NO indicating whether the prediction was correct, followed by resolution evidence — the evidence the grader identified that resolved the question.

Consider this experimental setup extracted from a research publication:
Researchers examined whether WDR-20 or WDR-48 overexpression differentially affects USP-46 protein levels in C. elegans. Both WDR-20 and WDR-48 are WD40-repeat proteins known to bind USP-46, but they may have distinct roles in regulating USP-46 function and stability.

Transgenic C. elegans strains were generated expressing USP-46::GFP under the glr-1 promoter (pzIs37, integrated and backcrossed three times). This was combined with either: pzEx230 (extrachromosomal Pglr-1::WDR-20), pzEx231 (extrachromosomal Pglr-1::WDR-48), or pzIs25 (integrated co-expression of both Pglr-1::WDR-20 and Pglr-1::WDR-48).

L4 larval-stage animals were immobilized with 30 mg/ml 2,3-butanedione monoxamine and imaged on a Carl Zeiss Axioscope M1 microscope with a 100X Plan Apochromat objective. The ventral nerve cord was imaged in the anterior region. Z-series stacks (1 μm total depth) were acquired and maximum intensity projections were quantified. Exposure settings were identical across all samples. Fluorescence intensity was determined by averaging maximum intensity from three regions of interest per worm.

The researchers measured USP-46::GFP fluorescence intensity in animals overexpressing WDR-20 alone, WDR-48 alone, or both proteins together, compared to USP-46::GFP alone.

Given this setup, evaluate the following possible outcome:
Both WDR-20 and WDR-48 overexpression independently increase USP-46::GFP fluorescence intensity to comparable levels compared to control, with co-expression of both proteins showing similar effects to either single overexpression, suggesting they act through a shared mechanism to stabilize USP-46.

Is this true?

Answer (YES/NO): NO